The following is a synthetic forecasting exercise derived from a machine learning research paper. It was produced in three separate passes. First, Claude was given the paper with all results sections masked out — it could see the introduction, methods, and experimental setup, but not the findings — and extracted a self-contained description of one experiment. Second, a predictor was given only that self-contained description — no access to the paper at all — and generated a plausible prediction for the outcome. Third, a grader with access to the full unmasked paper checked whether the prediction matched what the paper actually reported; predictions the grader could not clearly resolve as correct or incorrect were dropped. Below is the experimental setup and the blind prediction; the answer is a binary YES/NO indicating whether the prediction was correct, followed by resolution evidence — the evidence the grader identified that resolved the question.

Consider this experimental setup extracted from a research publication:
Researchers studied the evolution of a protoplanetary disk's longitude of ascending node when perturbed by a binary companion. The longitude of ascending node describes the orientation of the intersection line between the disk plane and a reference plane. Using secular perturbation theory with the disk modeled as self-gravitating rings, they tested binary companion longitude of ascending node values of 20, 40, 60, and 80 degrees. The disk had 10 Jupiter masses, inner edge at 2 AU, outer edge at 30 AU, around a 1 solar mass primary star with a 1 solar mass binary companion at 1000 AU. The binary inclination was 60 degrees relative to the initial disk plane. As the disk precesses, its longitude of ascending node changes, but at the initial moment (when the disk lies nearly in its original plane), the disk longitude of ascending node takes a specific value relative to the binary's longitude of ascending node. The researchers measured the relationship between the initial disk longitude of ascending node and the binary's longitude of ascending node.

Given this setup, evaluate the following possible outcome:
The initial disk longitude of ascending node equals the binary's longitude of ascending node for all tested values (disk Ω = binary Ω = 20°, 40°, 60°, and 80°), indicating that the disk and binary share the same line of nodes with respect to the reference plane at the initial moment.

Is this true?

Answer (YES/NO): NO